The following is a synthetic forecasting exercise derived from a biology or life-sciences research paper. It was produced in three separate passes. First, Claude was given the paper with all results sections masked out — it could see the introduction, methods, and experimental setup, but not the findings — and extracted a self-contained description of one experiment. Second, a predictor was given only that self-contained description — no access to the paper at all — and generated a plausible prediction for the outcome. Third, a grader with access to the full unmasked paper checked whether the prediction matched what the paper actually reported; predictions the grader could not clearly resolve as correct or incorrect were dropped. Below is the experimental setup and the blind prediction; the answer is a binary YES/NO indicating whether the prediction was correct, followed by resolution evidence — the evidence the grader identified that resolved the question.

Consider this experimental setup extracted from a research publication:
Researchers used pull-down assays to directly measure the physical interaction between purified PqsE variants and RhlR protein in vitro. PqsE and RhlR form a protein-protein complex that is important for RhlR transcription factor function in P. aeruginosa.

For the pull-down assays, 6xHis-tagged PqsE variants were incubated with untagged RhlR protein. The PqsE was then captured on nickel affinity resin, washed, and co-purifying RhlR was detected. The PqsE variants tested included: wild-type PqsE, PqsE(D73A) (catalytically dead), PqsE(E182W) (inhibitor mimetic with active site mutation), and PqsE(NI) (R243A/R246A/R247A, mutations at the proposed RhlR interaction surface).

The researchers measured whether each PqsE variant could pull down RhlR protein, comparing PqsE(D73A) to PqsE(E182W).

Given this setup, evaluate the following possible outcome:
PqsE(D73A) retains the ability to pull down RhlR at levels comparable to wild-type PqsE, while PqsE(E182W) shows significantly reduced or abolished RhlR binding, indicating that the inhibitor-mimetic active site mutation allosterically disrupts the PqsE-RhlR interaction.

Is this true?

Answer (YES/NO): YES